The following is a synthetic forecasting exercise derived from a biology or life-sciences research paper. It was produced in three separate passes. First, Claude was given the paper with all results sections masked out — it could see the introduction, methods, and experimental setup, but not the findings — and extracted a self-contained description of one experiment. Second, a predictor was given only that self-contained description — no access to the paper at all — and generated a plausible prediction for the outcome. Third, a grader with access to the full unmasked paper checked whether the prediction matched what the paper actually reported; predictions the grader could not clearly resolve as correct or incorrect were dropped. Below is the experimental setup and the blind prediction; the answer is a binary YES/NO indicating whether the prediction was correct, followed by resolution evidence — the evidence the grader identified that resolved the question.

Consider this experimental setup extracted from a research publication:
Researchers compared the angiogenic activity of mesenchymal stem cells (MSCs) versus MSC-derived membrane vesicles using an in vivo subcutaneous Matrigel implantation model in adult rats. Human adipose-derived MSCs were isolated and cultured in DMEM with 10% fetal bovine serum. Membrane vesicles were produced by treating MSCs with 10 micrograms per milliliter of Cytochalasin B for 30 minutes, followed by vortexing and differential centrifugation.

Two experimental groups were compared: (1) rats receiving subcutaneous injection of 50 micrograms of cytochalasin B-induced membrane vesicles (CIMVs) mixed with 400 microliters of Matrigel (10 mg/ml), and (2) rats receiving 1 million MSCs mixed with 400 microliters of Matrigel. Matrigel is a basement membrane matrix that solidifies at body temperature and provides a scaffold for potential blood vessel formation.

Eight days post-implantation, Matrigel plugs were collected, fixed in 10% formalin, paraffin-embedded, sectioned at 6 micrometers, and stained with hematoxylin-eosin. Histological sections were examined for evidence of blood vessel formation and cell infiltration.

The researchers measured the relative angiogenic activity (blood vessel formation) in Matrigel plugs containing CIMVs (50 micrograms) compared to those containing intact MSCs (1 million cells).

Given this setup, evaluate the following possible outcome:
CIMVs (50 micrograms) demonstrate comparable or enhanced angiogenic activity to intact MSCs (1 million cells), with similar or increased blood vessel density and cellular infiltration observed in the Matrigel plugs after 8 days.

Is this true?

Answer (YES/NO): NO